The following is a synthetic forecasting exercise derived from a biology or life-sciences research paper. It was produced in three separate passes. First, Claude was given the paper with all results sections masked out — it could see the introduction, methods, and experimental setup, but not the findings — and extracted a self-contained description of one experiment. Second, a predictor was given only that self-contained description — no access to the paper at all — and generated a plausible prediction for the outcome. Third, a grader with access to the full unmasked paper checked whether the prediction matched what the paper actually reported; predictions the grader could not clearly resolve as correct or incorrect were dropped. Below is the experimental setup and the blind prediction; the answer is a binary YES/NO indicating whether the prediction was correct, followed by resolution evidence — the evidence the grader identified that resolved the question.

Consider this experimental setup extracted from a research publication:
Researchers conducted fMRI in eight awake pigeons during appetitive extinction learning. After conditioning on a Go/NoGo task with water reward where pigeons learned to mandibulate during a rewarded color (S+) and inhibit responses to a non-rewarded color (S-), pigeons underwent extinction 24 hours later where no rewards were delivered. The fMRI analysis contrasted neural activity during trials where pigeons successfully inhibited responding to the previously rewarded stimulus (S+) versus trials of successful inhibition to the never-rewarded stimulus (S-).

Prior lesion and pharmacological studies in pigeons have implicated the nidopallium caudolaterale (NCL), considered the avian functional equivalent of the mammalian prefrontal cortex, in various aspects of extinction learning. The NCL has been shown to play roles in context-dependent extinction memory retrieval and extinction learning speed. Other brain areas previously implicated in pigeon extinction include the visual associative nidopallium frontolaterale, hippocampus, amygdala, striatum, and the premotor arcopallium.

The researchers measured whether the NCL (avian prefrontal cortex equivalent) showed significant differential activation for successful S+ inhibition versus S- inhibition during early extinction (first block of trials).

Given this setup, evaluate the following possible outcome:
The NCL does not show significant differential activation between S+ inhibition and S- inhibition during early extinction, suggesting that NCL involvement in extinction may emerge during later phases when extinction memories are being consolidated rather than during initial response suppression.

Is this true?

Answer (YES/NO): NO